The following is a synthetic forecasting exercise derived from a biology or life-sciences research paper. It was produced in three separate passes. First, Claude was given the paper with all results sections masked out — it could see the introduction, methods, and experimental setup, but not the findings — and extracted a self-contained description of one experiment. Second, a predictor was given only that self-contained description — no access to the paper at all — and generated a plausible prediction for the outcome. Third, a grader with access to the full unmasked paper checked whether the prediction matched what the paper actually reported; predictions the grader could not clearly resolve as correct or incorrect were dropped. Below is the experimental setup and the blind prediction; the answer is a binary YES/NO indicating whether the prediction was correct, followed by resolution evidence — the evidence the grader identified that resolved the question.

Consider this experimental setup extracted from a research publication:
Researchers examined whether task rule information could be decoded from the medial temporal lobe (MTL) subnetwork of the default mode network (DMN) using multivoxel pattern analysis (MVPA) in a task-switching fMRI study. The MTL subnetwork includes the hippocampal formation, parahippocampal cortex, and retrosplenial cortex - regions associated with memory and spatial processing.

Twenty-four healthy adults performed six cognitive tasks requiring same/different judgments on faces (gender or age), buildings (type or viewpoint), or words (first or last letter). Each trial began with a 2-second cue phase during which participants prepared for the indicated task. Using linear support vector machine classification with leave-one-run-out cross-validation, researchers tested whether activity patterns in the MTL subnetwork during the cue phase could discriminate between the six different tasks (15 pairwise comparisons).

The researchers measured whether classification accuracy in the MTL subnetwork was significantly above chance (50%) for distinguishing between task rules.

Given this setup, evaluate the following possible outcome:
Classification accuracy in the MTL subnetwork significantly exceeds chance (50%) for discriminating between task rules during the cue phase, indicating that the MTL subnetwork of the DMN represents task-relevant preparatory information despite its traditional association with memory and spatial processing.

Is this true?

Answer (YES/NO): NO